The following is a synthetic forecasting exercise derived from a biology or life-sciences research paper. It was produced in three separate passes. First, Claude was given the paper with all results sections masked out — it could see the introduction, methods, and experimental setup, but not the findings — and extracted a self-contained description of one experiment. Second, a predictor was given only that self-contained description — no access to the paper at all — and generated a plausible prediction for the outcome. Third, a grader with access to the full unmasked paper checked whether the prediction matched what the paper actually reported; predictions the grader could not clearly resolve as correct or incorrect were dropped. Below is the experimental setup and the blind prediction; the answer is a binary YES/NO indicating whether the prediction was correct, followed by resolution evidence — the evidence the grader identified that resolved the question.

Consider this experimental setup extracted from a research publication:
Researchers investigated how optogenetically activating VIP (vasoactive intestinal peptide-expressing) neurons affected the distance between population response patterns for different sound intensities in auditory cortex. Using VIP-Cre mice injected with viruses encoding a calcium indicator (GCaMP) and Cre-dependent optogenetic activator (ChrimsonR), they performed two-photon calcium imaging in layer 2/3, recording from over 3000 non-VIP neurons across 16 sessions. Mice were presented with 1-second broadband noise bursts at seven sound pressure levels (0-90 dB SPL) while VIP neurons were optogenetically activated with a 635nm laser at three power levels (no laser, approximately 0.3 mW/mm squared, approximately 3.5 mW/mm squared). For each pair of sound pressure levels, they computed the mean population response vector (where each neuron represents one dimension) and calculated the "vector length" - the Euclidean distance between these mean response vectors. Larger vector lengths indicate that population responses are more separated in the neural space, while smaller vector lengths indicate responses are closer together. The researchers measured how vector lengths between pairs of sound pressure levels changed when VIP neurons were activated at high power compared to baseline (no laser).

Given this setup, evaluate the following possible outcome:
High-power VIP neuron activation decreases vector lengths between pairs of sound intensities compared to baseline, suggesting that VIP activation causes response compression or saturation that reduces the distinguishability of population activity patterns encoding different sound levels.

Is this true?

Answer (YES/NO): NO